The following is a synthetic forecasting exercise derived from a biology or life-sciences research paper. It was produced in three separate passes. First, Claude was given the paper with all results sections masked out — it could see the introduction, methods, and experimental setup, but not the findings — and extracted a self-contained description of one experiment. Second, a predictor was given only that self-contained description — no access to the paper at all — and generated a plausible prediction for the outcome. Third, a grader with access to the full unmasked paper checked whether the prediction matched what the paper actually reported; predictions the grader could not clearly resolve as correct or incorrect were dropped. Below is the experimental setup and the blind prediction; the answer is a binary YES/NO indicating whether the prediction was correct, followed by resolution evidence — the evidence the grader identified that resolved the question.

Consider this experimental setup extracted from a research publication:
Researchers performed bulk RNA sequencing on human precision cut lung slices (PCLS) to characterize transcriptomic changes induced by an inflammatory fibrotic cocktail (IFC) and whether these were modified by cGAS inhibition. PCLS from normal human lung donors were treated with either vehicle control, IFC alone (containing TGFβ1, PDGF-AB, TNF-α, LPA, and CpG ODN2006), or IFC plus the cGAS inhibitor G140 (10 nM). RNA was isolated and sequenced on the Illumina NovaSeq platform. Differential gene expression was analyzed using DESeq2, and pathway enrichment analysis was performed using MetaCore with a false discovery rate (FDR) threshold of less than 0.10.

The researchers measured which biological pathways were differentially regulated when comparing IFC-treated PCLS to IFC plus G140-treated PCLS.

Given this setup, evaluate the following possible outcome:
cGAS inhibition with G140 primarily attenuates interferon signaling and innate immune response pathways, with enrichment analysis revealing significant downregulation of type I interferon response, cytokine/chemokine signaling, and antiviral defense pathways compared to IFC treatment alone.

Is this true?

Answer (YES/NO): NO